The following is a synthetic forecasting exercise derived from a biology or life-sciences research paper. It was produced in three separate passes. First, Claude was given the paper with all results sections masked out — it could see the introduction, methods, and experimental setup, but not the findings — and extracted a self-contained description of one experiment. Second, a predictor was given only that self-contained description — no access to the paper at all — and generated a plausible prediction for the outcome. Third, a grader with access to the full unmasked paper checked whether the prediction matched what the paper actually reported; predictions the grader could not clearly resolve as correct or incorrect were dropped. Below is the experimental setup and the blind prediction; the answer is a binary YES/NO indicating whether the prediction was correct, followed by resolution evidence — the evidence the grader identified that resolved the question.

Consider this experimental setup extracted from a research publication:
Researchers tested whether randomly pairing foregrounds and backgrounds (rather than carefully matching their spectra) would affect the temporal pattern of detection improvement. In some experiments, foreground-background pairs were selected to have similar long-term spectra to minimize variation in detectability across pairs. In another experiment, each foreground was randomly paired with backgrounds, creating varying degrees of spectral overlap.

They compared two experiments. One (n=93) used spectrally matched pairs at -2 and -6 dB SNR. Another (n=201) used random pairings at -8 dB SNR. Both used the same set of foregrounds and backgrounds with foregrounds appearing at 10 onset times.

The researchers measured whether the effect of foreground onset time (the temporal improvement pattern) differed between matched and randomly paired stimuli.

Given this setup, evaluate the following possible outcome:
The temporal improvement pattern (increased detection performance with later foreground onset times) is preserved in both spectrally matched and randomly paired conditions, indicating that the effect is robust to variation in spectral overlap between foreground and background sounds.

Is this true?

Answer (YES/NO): YES